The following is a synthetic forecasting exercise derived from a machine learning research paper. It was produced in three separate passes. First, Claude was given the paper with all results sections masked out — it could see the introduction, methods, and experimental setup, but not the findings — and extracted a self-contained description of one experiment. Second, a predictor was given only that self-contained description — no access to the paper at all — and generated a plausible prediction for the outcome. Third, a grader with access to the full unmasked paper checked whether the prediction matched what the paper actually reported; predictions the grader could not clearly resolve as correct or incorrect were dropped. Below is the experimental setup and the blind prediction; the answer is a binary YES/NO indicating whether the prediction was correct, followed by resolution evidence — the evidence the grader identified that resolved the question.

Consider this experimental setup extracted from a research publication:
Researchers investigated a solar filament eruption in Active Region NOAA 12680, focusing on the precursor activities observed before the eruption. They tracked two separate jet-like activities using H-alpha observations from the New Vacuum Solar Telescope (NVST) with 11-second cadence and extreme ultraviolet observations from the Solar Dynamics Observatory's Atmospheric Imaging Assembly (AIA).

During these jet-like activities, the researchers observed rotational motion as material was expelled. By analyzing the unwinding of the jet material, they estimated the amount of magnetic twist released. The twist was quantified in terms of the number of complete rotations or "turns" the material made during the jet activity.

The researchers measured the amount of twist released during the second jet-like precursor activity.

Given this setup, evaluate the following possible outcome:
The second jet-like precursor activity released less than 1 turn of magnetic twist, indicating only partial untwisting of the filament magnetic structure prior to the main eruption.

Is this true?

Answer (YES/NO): NO